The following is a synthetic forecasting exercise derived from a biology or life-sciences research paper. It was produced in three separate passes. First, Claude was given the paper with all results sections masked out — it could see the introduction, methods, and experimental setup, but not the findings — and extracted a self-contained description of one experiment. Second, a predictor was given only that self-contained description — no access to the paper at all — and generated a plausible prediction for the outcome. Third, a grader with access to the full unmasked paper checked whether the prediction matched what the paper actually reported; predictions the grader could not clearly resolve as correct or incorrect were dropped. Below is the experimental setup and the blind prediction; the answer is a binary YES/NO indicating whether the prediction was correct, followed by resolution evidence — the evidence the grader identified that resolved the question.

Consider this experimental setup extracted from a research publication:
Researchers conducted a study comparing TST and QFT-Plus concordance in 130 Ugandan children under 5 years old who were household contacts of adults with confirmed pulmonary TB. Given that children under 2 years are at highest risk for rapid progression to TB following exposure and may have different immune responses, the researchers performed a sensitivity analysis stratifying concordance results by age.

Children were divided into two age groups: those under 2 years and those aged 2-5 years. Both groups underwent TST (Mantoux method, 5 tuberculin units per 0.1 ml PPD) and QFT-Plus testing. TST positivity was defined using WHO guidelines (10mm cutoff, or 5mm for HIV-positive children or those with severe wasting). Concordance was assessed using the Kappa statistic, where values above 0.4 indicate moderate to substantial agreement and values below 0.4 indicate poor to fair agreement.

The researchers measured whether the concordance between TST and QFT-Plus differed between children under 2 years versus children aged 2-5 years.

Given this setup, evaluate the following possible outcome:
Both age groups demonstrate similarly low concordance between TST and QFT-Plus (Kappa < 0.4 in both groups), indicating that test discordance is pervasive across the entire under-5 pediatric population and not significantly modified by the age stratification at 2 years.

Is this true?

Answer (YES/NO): NO